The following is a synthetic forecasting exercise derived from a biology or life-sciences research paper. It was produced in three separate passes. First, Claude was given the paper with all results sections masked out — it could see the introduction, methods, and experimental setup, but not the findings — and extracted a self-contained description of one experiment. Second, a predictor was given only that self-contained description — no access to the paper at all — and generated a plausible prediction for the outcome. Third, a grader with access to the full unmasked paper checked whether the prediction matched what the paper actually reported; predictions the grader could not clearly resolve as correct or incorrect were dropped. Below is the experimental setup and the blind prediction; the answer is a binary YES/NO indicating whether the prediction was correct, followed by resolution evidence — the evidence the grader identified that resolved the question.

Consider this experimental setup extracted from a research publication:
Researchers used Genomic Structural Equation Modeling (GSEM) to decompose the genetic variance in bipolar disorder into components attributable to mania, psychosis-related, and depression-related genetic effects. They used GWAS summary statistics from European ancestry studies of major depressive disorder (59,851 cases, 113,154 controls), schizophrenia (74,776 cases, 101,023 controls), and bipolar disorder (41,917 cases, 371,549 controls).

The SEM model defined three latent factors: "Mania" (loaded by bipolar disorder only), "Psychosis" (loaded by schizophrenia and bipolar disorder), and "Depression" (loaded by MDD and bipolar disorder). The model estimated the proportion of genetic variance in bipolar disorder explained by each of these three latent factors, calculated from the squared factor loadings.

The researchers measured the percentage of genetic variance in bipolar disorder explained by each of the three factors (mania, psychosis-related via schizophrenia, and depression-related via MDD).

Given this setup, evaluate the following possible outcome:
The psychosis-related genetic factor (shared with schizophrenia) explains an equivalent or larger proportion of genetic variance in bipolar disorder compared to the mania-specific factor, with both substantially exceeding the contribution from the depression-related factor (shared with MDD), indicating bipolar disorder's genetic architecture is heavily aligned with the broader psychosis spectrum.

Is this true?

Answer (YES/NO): NO